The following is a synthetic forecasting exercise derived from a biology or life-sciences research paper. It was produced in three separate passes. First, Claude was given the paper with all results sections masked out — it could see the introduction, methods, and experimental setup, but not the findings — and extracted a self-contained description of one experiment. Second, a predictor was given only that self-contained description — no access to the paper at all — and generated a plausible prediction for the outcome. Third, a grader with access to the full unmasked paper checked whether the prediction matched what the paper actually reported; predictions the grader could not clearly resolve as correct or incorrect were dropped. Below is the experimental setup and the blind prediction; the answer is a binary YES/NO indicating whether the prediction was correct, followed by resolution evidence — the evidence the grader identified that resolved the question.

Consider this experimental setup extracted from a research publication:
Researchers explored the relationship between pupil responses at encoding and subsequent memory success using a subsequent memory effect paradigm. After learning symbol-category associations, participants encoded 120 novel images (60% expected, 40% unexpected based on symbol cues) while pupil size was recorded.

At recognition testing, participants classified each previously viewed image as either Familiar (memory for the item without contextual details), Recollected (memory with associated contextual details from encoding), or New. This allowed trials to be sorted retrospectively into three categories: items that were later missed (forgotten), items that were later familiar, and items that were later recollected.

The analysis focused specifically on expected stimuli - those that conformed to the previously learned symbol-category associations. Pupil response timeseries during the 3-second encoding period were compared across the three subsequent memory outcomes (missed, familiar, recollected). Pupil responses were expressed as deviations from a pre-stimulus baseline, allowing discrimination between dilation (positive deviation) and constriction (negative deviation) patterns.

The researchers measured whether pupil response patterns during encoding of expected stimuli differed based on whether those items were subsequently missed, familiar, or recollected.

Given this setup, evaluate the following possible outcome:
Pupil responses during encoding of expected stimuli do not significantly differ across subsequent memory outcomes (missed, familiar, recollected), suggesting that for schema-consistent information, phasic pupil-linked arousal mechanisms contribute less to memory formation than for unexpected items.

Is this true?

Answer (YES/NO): NO